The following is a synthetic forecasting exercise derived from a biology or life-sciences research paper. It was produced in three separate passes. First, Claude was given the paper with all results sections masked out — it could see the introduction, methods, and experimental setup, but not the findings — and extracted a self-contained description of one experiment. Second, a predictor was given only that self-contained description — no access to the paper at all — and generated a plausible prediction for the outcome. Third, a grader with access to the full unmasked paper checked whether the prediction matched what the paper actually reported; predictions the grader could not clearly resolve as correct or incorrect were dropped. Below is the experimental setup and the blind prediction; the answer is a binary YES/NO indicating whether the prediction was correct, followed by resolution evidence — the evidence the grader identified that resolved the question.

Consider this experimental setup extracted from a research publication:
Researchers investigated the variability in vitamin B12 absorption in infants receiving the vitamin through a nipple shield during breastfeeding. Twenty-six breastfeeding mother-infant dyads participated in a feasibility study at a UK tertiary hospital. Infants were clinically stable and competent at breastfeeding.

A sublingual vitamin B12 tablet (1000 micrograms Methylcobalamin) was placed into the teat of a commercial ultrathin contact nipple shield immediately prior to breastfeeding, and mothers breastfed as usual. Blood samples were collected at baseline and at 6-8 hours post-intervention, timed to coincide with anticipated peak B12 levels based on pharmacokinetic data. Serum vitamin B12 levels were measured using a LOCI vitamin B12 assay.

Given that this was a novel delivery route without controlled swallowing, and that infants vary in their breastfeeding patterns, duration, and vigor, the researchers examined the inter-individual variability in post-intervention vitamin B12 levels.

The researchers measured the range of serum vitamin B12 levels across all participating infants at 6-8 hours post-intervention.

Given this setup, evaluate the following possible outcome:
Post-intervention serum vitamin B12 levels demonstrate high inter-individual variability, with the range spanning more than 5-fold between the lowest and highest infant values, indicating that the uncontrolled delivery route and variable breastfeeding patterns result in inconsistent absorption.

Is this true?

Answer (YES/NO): YES